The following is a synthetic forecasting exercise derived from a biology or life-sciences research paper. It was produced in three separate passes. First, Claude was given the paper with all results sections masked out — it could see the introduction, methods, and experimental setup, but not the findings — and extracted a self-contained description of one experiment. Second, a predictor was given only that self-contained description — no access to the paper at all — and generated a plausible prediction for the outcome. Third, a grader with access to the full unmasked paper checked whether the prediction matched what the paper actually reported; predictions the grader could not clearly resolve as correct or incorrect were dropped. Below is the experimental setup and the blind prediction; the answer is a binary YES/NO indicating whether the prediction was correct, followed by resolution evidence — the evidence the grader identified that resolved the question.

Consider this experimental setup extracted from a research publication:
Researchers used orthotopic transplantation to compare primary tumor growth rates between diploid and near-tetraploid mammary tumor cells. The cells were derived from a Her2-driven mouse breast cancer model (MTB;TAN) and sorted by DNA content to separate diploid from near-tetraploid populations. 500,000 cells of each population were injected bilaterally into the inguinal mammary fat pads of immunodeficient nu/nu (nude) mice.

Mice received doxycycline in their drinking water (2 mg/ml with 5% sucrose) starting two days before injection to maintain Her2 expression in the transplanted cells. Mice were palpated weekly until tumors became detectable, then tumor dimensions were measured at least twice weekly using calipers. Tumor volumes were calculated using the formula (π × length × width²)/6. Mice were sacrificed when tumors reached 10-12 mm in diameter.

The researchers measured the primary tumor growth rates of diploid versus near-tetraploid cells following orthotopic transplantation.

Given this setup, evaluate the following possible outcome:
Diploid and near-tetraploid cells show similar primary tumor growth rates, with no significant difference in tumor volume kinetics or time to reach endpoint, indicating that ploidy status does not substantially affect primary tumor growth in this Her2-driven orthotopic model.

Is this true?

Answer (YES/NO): NO